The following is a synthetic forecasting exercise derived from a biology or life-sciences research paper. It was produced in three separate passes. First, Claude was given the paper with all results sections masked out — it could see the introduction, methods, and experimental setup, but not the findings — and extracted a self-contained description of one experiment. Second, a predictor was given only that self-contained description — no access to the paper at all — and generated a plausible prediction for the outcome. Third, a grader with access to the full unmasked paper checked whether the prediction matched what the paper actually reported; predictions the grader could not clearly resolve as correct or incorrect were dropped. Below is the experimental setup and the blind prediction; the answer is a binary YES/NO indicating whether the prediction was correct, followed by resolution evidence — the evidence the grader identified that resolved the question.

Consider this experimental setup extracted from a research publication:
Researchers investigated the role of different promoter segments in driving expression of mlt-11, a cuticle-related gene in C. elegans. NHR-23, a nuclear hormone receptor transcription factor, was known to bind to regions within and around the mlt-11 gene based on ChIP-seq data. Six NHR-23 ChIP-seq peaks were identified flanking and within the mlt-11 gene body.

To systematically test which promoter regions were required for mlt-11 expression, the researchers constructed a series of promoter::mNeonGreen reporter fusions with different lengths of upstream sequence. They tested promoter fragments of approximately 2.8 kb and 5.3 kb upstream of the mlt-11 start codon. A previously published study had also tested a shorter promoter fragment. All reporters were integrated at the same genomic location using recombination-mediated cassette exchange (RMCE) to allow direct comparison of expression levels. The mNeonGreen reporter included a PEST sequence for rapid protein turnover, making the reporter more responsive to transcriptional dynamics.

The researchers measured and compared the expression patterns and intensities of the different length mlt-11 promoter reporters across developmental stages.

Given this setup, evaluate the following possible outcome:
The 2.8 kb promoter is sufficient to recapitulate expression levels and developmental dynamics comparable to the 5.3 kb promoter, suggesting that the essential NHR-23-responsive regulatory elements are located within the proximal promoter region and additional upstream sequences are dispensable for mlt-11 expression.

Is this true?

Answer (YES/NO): YES